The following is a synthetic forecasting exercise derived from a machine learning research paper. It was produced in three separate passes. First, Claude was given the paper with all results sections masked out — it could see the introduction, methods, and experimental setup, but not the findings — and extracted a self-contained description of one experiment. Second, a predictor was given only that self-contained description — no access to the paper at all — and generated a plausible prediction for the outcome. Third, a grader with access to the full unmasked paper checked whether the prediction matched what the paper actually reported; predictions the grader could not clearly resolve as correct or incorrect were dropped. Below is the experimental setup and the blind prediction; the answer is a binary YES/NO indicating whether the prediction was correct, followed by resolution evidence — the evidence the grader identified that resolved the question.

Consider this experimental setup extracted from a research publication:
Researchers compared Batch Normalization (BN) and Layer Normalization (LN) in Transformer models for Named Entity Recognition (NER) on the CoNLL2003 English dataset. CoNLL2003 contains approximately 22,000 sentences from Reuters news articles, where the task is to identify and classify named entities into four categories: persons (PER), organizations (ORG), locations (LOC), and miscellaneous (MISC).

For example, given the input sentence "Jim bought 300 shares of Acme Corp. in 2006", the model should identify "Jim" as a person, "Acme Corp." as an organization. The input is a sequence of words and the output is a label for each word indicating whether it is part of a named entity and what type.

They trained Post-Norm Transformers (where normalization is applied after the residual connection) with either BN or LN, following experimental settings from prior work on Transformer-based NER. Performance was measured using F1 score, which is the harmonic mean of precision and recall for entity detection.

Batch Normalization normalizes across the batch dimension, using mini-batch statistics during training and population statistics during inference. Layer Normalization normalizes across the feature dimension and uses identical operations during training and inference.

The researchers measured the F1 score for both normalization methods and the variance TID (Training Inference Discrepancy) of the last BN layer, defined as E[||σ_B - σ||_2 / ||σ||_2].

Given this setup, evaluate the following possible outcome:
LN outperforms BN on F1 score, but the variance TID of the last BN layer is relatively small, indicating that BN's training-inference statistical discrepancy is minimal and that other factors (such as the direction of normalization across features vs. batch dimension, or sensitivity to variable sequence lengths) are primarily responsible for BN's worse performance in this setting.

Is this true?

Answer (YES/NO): NO